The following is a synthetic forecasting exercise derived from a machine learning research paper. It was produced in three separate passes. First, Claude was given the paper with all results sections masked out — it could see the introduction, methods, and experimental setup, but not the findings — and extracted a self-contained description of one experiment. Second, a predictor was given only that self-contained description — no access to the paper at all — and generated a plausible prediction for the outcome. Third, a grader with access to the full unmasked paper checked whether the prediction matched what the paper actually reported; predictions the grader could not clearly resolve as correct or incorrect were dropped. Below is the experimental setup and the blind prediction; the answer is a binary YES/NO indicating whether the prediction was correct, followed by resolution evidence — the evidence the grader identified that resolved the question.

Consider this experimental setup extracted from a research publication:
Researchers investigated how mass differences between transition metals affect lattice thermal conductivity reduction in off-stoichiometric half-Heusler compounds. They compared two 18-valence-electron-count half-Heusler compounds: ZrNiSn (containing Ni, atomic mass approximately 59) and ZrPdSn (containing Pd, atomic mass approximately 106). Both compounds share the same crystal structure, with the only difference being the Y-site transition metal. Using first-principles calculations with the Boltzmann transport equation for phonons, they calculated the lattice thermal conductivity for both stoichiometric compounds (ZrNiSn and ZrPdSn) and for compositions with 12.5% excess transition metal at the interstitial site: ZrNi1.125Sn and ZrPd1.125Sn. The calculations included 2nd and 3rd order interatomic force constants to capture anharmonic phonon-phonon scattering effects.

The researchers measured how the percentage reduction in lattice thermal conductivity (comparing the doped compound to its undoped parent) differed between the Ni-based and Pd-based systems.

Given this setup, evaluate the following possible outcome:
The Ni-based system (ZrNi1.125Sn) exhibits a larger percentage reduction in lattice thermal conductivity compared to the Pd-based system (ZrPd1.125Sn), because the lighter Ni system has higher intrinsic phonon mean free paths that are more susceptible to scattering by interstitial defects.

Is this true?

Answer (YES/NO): NO